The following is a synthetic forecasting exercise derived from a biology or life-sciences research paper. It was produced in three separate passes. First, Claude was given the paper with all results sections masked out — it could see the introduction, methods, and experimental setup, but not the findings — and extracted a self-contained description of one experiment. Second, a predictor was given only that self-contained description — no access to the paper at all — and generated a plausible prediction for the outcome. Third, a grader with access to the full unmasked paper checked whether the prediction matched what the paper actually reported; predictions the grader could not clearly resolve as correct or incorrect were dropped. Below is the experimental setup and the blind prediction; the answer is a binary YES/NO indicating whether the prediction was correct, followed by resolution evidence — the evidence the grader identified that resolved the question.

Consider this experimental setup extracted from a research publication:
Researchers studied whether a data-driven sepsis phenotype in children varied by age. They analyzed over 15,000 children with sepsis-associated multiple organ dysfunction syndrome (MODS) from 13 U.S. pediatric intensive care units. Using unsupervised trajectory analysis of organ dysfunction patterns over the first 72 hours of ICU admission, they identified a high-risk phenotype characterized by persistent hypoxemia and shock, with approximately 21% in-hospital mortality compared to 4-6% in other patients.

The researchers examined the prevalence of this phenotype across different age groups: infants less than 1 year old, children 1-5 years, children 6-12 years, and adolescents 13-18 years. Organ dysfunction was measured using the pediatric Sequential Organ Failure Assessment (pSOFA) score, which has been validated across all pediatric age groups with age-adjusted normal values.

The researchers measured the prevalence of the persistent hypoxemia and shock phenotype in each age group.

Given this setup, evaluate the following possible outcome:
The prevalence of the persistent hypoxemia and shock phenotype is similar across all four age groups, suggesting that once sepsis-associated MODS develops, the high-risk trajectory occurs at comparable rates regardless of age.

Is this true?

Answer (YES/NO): NO